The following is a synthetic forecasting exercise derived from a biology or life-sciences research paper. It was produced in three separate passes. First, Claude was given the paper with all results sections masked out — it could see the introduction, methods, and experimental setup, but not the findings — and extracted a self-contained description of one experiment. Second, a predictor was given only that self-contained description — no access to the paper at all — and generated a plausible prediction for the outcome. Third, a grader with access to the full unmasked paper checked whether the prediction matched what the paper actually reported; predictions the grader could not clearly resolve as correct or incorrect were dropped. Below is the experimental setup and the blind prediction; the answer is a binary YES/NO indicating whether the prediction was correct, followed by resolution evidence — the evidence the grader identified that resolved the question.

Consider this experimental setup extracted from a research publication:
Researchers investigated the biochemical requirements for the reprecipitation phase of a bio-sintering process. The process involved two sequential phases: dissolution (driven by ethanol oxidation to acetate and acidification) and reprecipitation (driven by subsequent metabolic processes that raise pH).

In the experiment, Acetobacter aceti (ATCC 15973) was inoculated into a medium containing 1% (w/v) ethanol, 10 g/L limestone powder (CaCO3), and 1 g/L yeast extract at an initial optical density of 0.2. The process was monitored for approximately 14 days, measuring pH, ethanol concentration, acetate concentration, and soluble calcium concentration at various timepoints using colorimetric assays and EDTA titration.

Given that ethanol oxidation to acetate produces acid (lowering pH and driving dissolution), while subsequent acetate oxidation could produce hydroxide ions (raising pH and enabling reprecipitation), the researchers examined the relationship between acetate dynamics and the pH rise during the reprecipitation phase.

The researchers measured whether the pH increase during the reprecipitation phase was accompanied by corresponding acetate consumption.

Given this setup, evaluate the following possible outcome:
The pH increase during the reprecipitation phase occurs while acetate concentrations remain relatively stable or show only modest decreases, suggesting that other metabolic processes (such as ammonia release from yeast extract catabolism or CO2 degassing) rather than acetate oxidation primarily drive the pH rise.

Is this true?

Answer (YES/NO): NO